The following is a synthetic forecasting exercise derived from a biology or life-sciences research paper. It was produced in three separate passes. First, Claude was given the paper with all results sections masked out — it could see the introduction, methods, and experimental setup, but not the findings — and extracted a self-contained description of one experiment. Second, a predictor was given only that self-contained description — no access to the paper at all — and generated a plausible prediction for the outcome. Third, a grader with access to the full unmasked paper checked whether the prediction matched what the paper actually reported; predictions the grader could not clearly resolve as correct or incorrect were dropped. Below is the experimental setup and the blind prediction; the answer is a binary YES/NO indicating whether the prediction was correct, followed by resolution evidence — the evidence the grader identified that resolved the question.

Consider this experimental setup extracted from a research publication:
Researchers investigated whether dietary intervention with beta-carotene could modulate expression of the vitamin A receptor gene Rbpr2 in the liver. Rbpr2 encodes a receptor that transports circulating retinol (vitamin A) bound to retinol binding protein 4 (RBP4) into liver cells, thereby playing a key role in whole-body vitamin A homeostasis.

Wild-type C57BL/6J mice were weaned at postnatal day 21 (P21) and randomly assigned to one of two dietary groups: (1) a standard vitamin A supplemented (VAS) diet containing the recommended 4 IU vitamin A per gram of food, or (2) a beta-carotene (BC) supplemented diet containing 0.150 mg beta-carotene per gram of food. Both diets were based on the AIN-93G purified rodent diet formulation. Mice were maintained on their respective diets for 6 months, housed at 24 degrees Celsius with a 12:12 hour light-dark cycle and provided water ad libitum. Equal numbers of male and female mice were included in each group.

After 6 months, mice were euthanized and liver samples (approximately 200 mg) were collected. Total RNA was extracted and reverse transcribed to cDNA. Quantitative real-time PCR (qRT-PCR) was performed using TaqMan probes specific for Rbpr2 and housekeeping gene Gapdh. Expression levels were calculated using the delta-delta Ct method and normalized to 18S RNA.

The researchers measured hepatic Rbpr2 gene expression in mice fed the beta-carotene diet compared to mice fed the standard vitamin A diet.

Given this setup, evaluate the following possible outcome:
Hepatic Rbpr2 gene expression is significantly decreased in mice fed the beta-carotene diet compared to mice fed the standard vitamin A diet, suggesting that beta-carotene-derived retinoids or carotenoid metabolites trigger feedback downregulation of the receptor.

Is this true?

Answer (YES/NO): NO